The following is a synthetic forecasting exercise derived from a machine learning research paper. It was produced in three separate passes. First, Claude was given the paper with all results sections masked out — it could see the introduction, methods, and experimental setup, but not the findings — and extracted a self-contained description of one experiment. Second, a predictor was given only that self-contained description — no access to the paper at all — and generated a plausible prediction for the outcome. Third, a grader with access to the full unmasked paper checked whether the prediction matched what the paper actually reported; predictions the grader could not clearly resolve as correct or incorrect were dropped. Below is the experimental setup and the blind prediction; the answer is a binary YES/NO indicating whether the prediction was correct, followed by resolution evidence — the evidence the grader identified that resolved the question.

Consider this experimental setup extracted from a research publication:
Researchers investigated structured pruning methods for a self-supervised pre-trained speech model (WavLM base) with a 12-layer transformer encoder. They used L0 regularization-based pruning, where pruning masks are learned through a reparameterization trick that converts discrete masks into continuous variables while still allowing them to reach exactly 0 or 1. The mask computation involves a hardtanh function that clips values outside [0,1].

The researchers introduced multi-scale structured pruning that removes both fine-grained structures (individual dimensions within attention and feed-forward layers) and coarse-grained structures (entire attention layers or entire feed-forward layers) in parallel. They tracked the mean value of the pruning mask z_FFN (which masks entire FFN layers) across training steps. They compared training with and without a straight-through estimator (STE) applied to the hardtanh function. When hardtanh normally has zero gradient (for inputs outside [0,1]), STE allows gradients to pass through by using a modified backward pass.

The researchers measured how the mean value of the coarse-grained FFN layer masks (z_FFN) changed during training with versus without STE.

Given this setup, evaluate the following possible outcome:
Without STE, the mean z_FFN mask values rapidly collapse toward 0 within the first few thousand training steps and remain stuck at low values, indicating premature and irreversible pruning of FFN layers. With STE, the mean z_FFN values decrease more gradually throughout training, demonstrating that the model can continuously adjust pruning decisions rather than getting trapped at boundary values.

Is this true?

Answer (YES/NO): NO